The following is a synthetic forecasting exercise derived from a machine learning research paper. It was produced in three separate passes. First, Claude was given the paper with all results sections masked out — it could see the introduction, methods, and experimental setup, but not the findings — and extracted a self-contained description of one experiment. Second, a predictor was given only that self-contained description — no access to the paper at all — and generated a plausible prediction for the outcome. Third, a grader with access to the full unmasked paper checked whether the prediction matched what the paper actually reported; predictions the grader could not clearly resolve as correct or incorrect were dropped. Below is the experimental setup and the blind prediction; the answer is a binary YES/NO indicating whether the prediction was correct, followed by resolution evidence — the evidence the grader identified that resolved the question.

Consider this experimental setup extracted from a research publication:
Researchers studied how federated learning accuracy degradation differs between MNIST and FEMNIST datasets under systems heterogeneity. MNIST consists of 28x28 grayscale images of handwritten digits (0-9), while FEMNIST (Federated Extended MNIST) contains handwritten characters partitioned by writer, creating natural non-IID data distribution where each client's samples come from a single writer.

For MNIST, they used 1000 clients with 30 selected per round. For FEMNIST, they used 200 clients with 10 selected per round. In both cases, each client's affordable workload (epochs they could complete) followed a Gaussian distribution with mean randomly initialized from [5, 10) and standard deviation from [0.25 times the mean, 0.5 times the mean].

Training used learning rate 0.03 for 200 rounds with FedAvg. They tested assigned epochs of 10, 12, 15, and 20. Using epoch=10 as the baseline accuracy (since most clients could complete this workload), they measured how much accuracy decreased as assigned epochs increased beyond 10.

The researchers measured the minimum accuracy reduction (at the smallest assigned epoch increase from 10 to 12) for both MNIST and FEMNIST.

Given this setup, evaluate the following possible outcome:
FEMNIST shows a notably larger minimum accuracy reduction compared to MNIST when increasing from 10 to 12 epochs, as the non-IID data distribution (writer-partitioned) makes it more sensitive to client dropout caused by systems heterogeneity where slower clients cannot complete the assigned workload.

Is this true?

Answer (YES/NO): YES